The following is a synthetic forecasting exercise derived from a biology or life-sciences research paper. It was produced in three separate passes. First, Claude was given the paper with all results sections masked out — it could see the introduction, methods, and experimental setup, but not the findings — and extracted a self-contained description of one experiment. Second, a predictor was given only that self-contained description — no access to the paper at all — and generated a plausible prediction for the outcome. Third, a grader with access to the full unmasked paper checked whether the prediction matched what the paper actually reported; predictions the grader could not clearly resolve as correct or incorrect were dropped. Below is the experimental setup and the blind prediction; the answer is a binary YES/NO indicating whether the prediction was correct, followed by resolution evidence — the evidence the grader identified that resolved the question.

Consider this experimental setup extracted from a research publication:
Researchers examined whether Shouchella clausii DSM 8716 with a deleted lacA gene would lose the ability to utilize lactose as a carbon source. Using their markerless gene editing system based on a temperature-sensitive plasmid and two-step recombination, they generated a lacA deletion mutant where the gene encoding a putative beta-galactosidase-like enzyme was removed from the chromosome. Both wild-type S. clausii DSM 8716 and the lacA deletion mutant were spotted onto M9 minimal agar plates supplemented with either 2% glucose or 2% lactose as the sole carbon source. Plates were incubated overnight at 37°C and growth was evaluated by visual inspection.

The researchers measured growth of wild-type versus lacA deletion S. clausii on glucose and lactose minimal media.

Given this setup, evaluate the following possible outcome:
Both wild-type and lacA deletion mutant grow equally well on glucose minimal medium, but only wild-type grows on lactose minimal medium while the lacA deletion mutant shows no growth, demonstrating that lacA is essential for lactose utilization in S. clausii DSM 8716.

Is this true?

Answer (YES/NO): YES